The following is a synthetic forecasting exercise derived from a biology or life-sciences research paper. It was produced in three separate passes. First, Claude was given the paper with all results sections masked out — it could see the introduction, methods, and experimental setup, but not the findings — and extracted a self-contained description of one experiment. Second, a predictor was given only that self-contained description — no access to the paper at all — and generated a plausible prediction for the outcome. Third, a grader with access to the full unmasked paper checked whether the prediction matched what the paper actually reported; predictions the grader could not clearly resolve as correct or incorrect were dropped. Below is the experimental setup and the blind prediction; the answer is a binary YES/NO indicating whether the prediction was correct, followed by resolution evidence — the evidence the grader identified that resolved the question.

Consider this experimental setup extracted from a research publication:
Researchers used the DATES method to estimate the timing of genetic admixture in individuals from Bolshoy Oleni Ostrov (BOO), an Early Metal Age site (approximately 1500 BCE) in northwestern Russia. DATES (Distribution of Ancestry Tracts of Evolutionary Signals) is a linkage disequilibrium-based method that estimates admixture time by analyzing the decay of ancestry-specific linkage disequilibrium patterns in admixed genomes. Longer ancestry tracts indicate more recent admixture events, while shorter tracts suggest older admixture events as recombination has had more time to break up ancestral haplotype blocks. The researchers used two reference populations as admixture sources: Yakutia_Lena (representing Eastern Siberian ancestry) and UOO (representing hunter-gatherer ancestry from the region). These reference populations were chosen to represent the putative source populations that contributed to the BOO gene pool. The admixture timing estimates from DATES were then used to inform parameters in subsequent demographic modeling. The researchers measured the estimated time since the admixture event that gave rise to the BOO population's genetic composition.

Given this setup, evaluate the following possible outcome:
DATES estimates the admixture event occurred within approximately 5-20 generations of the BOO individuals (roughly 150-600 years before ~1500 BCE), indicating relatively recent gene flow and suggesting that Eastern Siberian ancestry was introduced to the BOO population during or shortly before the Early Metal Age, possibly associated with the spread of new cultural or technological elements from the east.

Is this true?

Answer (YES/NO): YES